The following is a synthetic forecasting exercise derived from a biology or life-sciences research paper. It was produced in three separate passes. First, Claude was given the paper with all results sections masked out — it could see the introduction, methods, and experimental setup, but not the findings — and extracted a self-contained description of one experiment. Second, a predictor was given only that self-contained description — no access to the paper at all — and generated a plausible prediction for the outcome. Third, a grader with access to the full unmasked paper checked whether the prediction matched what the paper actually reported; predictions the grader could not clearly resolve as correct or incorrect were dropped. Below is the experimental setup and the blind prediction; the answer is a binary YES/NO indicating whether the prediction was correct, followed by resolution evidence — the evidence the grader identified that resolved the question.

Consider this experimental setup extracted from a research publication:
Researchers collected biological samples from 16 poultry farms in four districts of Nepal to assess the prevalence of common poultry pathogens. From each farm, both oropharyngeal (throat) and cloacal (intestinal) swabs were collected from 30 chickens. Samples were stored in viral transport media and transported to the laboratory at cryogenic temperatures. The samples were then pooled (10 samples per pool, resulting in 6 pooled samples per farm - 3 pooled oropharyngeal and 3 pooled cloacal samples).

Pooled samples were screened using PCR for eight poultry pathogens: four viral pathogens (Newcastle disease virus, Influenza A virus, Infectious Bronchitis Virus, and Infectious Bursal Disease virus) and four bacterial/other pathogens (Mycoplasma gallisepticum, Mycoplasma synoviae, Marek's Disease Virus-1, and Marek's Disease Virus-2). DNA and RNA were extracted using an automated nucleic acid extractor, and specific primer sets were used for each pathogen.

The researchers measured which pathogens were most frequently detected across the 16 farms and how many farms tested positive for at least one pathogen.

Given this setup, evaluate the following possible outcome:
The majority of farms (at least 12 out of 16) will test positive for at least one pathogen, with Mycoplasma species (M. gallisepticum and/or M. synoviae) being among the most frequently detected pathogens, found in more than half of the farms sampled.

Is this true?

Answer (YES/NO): YES